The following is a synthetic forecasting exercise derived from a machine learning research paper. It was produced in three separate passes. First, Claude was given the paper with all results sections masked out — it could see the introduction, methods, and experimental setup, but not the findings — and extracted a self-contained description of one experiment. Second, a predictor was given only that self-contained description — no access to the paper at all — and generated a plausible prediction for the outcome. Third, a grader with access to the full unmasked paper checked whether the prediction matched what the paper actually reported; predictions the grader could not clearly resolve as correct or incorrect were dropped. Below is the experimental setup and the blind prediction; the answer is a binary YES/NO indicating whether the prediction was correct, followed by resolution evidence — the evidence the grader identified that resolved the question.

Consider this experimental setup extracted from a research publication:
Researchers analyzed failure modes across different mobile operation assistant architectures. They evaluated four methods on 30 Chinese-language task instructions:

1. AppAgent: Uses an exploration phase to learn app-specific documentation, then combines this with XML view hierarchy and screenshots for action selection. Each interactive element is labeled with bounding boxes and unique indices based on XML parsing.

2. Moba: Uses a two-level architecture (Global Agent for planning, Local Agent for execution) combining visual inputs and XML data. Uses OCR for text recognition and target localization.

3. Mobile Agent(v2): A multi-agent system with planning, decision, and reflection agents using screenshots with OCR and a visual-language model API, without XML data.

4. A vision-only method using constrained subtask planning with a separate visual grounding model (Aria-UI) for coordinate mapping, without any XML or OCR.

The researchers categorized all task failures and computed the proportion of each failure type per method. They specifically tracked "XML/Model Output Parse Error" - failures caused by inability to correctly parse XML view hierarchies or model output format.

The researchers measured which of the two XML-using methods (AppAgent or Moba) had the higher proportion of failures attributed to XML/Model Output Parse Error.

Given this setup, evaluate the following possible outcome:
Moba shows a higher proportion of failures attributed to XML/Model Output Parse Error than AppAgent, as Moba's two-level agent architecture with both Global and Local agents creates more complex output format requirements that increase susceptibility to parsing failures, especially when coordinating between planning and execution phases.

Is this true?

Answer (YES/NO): NO